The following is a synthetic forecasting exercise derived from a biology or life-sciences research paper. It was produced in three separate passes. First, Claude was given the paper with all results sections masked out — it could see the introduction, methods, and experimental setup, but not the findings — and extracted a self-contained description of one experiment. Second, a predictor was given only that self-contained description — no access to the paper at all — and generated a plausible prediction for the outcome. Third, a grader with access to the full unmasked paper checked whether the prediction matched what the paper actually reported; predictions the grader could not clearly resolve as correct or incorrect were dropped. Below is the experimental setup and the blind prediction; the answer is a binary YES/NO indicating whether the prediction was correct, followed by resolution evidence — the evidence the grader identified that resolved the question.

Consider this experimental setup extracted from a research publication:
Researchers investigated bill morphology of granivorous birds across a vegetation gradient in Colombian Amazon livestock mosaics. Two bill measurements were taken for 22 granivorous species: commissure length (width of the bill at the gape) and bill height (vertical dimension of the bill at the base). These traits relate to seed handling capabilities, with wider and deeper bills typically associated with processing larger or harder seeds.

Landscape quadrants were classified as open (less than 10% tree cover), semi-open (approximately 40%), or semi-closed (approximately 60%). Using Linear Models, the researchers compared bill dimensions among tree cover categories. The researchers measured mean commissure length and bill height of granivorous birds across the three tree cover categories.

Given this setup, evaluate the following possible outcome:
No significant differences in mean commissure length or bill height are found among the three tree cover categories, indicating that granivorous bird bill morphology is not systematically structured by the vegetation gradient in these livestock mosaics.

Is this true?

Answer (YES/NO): YES